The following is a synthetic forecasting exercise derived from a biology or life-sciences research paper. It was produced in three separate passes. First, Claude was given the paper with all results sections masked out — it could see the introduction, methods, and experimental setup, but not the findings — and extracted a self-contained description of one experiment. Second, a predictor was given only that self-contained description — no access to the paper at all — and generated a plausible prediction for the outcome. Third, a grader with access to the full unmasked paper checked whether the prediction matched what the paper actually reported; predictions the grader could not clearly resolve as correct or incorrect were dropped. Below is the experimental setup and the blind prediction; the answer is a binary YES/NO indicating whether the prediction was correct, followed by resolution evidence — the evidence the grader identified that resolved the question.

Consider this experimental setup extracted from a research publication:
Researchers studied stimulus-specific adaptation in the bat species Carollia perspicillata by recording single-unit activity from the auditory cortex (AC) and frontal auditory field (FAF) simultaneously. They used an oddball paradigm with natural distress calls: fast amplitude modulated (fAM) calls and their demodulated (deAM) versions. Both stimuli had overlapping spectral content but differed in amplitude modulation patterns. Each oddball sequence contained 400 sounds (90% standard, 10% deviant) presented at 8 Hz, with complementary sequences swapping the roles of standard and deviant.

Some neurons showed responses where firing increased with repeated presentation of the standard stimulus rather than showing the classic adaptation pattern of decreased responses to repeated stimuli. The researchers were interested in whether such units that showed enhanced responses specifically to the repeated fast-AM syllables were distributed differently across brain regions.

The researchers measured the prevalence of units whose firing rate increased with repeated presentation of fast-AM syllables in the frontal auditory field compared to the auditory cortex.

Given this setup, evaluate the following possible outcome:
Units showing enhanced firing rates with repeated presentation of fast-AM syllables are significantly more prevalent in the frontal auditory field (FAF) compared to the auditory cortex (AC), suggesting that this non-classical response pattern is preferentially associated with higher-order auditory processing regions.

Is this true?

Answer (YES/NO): YES